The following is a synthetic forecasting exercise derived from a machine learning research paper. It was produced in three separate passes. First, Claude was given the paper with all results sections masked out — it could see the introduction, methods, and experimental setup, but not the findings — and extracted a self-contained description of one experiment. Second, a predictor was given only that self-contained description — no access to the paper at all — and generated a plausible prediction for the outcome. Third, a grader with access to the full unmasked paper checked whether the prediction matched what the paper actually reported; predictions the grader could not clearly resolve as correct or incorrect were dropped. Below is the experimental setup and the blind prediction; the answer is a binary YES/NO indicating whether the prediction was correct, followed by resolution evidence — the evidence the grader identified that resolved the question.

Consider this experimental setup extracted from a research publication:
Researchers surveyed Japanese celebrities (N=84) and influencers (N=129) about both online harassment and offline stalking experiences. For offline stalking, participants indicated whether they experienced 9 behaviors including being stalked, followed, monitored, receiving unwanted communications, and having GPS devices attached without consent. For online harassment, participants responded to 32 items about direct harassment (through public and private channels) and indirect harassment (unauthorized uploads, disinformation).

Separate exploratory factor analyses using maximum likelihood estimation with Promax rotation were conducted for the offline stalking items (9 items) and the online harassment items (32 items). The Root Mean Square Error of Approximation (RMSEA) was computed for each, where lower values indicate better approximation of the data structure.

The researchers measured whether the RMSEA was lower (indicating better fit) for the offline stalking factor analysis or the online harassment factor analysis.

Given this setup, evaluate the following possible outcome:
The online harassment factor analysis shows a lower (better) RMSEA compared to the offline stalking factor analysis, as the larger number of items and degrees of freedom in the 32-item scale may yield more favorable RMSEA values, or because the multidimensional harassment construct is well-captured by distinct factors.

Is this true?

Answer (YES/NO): NO